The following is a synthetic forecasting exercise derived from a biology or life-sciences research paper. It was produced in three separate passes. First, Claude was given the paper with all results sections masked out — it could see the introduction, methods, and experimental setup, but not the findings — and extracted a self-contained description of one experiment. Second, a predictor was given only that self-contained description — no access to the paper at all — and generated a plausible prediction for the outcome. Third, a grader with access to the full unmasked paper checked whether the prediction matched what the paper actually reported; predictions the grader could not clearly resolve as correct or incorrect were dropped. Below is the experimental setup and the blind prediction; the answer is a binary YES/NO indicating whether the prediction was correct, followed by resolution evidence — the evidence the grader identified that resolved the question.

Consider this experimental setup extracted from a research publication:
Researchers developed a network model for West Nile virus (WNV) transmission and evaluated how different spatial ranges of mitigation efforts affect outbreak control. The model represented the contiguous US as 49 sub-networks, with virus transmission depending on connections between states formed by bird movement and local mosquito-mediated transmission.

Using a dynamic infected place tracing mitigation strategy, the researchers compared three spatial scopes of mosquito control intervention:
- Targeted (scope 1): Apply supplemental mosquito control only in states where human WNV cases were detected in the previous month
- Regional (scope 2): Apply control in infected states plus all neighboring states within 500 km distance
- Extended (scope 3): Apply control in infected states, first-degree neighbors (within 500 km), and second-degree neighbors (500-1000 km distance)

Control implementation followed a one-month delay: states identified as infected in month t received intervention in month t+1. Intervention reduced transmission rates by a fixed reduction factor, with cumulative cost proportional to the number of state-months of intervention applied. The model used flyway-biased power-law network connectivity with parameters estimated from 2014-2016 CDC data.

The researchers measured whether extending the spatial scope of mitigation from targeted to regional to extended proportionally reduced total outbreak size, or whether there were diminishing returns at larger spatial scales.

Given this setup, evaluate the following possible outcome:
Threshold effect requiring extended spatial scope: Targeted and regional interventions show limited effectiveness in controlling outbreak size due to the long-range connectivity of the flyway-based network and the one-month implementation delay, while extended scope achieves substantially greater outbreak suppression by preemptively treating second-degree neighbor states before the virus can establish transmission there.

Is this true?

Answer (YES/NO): NO